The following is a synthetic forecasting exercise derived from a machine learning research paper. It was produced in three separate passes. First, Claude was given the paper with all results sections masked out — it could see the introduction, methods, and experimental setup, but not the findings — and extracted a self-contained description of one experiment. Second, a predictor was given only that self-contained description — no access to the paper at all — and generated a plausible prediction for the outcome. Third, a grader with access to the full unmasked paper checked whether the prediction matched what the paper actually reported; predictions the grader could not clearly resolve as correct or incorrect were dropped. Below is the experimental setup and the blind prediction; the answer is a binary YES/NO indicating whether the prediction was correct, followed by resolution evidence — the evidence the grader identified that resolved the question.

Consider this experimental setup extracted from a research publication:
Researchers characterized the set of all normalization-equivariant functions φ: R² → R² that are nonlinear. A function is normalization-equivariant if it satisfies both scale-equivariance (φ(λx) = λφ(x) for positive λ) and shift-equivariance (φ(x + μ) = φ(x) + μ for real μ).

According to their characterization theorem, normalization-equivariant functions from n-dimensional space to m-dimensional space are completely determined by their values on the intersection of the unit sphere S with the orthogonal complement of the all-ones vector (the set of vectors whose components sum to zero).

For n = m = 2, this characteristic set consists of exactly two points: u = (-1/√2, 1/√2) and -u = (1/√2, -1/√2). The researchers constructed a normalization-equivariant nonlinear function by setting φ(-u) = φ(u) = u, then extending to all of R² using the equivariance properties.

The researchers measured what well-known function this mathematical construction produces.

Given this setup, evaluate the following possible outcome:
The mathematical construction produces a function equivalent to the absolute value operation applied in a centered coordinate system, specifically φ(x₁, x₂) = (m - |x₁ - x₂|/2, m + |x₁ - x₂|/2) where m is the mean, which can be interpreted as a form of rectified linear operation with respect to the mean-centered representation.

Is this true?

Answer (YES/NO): NO